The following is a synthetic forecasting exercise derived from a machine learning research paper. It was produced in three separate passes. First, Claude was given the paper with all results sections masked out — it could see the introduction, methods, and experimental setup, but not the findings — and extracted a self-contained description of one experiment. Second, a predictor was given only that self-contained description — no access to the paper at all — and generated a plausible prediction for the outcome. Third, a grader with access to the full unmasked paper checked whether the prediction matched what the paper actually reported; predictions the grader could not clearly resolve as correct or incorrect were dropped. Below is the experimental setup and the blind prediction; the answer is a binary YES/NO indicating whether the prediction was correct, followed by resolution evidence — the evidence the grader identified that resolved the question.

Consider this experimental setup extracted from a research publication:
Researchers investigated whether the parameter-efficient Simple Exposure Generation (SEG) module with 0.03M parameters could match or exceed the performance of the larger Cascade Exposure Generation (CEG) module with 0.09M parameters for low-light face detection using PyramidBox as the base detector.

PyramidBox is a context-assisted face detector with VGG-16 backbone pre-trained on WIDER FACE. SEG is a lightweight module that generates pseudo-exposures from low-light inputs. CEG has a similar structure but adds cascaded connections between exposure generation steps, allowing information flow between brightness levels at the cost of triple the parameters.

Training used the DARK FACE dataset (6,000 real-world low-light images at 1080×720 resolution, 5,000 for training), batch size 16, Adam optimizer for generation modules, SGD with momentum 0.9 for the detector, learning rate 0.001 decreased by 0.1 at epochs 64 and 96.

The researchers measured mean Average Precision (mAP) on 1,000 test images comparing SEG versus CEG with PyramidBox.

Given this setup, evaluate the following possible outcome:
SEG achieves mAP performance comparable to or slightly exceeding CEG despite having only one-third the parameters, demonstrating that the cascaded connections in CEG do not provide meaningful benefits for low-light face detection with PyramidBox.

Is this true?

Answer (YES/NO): YES